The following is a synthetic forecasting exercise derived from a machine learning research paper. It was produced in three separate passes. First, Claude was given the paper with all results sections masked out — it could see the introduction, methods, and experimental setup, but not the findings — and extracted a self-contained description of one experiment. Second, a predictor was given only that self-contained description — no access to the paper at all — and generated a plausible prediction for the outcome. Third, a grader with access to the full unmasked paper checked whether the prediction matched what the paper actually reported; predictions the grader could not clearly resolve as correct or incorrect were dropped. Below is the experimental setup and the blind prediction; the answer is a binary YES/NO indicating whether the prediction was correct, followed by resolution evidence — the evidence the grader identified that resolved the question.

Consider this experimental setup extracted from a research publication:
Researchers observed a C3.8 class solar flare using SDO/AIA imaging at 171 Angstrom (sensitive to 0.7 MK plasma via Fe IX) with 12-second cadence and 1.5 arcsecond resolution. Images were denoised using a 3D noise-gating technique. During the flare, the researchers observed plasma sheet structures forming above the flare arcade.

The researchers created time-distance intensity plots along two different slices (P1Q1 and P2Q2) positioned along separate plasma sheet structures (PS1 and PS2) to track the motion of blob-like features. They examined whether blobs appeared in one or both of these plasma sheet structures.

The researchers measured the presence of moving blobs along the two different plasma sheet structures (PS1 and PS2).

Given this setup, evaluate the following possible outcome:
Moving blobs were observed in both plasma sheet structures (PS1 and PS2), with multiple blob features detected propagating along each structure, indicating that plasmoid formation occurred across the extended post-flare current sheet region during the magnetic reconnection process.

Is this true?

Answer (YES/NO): YES